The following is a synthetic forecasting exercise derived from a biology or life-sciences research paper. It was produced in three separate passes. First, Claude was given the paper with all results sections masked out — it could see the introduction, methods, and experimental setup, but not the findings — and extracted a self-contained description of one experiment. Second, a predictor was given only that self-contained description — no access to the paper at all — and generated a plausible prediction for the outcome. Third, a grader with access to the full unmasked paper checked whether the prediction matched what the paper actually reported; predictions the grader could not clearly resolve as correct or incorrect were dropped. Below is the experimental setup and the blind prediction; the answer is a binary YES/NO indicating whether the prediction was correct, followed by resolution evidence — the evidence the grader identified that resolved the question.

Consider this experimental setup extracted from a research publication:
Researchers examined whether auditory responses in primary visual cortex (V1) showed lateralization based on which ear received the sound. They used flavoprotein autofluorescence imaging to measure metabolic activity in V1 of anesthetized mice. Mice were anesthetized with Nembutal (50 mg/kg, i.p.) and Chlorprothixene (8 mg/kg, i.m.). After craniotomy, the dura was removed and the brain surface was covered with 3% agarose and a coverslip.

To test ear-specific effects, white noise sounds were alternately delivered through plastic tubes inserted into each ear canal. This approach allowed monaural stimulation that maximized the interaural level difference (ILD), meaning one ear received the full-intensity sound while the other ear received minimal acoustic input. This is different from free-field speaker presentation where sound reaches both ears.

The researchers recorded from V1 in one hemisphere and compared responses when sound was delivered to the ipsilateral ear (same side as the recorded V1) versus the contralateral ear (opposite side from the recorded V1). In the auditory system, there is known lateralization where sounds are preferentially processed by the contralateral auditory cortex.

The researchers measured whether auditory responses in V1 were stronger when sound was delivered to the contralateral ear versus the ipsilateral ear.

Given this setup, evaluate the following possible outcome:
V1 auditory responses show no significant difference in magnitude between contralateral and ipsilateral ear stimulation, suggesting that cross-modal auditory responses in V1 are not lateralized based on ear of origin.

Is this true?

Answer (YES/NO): NO